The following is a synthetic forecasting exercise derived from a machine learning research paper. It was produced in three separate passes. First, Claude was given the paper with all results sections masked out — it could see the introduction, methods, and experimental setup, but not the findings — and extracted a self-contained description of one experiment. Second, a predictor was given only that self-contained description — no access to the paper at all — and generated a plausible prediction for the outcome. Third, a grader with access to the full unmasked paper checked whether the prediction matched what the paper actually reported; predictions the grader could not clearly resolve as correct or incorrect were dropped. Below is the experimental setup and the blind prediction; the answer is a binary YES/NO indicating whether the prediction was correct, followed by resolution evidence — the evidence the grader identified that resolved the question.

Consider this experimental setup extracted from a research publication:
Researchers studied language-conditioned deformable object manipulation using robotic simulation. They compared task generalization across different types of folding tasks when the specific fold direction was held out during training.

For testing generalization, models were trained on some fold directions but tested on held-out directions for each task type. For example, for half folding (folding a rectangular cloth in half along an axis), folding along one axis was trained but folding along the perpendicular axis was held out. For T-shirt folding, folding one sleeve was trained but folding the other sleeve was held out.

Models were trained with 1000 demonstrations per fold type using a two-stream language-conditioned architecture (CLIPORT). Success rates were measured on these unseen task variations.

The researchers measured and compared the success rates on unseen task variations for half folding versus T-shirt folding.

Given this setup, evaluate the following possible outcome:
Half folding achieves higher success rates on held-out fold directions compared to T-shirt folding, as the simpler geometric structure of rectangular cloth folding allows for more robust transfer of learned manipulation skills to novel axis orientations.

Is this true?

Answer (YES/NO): NO